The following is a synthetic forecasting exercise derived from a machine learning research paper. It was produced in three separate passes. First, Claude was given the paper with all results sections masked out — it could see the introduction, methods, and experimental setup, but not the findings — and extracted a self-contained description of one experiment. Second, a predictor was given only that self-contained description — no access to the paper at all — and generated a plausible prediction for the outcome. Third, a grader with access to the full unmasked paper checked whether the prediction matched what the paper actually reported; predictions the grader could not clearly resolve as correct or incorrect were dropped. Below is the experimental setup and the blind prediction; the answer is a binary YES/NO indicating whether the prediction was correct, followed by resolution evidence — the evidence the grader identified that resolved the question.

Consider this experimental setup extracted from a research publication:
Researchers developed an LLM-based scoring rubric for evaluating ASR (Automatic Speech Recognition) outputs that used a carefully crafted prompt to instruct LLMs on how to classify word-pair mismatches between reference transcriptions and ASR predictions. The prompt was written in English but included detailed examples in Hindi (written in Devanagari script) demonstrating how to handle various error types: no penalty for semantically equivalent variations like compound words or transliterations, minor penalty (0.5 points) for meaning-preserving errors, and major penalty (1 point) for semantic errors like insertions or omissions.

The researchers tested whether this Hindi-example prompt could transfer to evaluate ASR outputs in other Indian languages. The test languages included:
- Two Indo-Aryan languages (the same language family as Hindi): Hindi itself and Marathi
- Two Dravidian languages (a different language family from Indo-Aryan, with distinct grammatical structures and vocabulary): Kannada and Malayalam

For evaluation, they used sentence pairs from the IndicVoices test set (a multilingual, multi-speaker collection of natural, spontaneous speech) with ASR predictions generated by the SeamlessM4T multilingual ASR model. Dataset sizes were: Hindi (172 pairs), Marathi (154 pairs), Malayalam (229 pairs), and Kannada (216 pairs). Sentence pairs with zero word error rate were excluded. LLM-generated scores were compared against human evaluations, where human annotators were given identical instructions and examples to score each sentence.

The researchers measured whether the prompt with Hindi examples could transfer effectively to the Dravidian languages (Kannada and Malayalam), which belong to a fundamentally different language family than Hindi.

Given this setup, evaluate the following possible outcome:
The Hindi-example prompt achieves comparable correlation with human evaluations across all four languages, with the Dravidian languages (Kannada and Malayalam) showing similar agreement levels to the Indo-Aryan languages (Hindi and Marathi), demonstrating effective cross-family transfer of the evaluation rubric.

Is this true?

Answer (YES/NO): NO